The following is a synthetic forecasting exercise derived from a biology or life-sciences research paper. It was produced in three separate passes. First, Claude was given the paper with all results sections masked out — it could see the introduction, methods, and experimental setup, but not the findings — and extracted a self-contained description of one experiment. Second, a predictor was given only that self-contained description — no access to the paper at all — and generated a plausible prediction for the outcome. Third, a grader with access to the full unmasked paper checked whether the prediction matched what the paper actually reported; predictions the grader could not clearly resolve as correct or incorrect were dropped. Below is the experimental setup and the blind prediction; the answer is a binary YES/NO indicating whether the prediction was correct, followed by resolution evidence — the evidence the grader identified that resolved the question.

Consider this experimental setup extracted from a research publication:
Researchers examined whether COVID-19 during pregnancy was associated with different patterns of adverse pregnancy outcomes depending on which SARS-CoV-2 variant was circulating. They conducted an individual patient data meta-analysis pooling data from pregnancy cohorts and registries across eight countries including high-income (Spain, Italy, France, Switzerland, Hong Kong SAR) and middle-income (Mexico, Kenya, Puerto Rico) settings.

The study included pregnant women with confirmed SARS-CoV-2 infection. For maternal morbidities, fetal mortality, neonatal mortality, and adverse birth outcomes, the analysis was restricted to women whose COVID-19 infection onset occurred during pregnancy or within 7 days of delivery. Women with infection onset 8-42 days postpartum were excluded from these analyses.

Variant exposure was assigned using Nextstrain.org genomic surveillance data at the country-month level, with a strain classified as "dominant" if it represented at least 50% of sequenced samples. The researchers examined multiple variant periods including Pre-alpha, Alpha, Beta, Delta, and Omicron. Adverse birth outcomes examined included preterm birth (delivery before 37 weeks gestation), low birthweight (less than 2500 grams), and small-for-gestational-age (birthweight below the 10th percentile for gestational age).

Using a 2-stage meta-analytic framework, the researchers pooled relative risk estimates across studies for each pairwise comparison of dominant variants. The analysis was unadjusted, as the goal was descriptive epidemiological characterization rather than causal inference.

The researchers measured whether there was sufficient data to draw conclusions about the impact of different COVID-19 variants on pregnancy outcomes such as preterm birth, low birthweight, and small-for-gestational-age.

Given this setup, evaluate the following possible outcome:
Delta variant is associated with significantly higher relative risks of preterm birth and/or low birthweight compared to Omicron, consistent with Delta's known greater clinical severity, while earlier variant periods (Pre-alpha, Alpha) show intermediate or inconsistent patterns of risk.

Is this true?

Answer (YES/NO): NO